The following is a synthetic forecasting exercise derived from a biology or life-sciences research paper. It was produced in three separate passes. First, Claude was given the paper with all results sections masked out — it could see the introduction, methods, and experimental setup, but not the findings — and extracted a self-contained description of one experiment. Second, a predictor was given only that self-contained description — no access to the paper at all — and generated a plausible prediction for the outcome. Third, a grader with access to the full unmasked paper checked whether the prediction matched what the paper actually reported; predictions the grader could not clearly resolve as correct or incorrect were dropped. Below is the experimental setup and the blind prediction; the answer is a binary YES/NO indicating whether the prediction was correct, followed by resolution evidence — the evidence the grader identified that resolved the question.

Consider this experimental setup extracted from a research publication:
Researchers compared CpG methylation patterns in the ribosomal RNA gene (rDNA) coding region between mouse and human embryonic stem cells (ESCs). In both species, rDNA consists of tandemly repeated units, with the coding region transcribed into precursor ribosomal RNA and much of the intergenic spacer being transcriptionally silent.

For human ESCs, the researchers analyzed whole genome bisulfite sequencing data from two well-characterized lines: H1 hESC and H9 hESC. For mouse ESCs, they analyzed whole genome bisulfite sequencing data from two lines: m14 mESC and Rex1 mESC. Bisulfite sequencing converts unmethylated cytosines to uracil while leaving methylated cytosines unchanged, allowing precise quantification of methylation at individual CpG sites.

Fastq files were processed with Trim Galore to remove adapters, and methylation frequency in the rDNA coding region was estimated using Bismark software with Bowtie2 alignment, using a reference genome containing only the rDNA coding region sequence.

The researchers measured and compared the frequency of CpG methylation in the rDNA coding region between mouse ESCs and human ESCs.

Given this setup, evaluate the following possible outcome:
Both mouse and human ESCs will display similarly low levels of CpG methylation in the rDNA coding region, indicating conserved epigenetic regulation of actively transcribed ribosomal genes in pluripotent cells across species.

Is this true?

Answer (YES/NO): NO